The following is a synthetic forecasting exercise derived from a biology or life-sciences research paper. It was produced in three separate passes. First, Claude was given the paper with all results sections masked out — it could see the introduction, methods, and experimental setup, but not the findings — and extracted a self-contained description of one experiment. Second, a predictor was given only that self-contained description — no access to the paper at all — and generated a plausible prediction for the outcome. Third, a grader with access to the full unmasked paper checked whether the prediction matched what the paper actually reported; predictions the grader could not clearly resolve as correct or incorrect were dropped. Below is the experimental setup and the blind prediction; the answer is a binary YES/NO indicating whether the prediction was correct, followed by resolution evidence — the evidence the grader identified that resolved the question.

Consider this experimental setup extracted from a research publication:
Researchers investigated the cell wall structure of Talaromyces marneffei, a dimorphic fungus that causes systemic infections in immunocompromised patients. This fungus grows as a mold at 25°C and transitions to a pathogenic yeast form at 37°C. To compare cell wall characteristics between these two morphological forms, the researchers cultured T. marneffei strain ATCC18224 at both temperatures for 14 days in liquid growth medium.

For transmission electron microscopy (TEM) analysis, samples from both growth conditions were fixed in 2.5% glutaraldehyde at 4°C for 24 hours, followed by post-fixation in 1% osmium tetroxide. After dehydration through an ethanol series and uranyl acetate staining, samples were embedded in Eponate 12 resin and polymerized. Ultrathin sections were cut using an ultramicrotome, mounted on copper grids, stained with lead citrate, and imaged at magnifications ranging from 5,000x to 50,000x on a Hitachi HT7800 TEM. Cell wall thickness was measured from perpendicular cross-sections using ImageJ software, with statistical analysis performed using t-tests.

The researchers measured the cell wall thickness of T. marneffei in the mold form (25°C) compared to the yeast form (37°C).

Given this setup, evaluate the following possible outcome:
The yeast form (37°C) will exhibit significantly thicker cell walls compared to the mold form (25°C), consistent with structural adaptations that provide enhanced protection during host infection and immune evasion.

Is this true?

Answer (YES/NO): YES